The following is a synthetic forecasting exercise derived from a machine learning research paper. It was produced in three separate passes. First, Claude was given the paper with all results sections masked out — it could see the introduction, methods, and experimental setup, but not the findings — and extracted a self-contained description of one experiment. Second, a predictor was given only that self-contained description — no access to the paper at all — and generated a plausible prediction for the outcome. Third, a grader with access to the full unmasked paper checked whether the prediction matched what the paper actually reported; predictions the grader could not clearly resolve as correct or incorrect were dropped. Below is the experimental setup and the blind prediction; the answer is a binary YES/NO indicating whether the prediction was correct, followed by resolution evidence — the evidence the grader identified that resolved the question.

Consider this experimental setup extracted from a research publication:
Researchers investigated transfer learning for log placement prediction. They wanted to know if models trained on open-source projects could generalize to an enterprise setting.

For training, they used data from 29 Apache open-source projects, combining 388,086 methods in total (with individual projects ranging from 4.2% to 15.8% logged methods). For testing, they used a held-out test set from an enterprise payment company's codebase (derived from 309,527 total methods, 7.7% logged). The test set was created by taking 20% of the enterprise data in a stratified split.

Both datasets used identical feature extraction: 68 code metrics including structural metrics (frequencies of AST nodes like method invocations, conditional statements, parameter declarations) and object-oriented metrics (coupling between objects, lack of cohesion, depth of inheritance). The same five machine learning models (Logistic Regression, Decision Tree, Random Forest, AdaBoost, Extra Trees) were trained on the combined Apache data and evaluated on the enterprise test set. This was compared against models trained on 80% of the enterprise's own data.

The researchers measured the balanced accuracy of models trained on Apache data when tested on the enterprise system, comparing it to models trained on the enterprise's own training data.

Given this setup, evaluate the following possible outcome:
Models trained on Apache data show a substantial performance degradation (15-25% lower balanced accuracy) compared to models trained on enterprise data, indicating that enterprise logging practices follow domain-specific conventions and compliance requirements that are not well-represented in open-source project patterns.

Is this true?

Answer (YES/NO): YES